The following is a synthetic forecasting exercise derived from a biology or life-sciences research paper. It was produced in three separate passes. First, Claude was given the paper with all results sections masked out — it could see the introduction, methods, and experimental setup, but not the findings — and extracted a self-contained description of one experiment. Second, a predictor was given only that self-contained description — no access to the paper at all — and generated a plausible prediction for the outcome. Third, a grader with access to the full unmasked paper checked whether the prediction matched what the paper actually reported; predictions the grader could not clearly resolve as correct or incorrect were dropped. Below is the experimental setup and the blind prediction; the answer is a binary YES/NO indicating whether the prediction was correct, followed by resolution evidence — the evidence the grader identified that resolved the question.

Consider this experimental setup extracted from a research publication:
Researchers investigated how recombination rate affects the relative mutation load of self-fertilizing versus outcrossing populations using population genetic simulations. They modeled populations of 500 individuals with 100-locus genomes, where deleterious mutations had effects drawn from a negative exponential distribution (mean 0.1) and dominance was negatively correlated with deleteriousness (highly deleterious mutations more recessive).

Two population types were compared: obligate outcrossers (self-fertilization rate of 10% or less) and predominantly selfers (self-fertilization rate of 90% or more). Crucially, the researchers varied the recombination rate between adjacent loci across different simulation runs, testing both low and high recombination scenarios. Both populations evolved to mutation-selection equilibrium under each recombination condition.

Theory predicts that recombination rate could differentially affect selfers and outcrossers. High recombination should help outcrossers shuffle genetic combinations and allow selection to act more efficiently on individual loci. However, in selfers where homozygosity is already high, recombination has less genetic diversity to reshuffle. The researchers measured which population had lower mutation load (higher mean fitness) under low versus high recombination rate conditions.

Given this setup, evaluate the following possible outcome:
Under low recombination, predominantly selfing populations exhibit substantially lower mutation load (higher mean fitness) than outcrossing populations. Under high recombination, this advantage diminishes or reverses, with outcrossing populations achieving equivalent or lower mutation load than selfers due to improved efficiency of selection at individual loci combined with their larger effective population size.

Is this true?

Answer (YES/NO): YES